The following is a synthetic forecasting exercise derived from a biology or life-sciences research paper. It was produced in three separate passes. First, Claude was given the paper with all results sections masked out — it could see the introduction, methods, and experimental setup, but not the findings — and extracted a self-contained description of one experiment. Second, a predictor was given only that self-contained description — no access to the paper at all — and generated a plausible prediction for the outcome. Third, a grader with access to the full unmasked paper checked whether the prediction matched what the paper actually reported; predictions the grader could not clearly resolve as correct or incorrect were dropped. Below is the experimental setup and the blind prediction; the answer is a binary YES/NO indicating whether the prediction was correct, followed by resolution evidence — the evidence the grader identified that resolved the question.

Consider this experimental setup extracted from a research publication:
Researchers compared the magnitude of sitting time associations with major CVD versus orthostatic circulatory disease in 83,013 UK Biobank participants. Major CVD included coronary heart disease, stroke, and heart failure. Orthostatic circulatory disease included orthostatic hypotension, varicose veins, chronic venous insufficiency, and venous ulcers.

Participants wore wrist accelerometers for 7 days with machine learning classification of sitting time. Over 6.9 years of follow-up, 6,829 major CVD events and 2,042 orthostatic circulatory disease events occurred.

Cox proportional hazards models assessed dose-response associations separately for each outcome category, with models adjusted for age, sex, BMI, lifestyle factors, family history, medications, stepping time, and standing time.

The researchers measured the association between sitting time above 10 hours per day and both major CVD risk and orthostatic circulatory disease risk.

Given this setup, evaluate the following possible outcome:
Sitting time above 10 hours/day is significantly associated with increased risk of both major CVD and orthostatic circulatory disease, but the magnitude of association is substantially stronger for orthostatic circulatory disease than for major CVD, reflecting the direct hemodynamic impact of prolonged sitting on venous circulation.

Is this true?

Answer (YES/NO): YES